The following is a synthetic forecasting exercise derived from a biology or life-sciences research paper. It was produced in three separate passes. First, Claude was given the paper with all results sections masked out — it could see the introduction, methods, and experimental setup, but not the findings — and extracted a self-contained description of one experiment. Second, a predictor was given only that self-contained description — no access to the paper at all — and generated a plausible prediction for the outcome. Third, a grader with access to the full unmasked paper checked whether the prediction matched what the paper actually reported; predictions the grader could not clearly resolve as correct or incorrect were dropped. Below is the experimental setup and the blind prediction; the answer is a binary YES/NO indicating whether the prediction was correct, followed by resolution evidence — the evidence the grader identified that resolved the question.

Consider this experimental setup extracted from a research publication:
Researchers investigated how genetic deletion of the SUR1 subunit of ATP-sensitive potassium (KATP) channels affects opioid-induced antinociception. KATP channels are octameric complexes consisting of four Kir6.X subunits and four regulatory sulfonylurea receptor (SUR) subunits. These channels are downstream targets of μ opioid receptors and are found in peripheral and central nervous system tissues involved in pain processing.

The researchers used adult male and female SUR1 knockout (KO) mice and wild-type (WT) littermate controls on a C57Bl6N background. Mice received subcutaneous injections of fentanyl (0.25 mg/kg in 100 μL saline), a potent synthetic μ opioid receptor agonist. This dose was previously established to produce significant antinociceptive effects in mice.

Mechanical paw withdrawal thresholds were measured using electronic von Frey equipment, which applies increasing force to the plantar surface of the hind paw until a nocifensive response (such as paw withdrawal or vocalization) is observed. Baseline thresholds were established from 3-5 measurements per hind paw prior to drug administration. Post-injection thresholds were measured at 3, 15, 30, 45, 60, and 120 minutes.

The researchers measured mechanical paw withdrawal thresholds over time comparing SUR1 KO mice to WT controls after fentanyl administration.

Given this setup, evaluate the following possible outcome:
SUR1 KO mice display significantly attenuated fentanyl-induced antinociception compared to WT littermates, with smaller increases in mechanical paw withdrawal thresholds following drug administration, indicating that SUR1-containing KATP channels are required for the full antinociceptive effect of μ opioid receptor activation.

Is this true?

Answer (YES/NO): YES